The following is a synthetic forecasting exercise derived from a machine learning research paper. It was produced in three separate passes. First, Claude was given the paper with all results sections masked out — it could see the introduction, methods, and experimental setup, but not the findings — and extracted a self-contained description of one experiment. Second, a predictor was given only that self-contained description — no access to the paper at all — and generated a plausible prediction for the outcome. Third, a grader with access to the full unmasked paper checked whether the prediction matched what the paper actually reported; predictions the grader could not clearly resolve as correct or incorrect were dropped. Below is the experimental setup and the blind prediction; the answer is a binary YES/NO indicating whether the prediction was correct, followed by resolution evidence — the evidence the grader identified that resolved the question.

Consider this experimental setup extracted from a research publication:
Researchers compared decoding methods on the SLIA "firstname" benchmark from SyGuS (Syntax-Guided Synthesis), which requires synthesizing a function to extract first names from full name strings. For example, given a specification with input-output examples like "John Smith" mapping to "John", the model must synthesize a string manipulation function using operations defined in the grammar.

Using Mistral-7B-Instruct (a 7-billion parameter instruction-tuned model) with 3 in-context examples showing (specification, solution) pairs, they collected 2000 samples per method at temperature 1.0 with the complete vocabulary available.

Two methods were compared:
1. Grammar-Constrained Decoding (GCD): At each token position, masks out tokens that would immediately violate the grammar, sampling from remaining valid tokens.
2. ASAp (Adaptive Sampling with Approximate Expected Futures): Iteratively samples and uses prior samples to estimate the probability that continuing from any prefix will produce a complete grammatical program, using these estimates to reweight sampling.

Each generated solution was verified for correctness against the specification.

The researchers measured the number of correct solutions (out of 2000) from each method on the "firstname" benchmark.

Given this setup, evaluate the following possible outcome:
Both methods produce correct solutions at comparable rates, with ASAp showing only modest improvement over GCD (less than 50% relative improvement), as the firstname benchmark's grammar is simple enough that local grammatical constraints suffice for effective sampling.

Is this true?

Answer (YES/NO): NO